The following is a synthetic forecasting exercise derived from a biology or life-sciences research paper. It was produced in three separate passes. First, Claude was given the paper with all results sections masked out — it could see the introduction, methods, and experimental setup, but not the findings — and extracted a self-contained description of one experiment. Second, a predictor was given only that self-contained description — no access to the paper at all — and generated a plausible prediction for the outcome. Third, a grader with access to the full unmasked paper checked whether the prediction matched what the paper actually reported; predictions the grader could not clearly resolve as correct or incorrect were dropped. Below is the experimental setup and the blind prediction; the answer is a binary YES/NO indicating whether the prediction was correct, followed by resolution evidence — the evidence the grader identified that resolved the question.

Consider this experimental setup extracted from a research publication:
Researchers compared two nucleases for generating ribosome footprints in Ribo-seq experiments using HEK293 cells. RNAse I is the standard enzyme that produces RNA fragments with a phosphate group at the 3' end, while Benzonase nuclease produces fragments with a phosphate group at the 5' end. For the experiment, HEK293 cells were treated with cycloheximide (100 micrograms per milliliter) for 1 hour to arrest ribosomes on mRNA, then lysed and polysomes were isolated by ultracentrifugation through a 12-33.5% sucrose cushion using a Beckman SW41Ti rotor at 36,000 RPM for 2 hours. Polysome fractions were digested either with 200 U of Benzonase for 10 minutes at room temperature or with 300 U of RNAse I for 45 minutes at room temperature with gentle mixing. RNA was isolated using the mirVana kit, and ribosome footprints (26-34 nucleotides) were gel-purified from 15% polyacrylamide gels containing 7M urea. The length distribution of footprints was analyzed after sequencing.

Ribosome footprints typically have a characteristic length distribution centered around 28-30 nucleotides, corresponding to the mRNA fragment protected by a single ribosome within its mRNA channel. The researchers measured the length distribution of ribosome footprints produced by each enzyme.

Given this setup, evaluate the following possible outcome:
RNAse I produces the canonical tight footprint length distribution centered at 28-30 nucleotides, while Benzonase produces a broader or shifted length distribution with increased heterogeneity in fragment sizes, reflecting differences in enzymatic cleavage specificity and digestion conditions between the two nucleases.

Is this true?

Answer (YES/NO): NO